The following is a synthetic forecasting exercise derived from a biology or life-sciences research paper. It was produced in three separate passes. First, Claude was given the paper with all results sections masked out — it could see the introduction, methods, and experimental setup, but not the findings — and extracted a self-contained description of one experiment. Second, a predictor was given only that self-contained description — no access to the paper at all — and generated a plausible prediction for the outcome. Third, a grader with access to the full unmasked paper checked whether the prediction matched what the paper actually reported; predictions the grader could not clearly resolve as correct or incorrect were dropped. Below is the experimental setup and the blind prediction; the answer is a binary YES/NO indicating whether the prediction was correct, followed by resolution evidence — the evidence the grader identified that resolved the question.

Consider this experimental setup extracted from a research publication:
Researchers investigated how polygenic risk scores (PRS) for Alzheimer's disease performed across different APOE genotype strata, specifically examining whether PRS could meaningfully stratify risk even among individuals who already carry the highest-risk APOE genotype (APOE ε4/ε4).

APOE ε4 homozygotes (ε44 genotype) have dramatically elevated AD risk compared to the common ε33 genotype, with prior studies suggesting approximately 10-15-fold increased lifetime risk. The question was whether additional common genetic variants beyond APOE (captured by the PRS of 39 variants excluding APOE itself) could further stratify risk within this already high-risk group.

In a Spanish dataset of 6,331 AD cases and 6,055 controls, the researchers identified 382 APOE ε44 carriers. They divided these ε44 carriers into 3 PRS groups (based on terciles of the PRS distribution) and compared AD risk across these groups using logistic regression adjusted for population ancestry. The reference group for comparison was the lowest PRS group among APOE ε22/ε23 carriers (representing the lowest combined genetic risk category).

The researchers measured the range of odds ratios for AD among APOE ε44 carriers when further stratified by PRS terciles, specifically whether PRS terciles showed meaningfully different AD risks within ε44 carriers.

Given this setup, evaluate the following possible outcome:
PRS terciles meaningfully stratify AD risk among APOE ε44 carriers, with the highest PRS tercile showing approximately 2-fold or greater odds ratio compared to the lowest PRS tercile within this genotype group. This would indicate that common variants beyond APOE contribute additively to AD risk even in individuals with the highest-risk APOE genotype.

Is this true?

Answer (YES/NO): YES